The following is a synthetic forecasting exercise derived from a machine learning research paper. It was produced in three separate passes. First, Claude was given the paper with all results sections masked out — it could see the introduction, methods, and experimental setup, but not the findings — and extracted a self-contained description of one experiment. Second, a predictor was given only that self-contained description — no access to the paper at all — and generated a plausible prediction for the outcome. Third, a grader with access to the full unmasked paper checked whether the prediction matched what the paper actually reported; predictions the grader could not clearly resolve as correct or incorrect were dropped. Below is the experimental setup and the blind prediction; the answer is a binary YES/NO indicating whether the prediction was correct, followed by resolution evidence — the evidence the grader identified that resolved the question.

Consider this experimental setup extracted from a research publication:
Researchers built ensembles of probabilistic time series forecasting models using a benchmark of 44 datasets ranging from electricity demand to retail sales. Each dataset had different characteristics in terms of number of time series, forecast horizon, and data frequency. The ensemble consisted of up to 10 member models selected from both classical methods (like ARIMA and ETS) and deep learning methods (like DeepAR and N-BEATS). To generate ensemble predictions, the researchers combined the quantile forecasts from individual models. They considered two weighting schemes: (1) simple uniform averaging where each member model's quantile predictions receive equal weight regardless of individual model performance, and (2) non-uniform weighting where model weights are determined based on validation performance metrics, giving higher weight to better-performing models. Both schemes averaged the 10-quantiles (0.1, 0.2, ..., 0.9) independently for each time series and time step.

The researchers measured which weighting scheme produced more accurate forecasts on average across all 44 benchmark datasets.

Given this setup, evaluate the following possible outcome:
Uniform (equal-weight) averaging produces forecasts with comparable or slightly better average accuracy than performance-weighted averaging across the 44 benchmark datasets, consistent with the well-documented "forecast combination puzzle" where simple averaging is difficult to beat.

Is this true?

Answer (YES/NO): YES